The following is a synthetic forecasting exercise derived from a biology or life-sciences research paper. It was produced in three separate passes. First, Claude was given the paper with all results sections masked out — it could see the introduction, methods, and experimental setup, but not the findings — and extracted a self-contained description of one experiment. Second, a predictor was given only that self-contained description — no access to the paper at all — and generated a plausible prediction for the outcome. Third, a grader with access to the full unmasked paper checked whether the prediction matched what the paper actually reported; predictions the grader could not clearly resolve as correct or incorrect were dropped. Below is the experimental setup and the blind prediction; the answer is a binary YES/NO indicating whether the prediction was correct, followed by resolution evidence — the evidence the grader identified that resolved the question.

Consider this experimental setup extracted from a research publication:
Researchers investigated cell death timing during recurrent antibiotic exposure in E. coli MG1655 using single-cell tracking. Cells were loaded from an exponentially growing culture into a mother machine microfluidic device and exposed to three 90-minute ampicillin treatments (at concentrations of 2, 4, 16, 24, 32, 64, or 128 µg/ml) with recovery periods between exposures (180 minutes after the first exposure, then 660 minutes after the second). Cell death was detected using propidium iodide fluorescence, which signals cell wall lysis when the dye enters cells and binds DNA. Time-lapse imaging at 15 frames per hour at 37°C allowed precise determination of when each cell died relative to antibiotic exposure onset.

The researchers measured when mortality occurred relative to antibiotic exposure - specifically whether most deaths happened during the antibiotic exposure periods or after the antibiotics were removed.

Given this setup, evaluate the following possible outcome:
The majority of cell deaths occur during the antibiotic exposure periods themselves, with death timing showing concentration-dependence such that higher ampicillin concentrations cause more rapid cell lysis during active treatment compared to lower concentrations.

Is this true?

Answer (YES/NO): NO